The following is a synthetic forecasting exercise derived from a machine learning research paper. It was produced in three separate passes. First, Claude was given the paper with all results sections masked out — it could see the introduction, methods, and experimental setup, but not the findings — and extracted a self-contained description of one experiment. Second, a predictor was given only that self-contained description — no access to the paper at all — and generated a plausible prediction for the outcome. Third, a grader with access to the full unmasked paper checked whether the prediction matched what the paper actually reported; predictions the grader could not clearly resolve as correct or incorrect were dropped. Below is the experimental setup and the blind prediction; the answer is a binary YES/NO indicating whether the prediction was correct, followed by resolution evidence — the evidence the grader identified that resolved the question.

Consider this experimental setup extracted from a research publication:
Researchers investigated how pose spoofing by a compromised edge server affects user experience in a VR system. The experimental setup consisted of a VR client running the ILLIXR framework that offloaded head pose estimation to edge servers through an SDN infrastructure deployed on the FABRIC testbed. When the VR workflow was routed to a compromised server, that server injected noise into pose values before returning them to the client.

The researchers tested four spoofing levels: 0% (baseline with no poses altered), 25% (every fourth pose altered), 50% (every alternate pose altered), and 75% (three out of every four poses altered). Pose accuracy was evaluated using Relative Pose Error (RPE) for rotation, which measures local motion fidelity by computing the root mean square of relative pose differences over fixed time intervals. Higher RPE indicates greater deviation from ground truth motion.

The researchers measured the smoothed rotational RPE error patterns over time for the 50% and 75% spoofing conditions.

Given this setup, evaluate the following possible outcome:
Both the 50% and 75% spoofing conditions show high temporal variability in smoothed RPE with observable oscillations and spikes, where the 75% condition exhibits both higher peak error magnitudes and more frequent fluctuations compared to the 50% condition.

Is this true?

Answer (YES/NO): NO